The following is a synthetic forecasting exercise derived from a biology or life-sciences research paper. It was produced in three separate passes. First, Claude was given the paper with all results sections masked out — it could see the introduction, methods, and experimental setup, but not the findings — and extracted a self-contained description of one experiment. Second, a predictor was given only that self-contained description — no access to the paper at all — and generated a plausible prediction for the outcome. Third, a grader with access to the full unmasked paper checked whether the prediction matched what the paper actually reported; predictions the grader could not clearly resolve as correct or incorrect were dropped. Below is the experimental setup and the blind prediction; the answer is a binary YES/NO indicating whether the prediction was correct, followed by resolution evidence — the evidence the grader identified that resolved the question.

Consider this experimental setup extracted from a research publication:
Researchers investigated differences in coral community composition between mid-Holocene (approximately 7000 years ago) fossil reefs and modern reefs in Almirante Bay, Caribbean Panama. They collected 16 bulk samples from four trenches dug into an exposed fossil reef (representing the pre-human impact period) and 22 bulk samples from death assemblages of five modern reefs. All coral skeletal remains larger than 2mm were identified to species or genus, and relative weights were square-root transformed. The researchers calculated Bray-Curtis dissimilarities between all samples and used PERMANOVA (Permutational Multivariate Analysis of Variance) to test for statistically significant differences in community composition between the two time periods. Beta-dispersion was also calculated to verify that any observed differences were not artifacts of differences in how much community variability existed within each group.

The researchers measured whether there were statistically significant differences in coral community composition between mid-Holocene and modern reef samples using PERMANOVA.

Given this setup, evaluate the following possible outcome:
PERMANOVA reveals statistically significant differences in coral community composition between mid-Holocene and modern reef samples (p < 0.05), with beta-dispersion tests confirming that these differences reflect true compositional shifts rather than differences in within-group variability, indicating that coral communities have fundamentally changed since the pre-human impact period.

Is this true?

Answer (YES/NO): YES